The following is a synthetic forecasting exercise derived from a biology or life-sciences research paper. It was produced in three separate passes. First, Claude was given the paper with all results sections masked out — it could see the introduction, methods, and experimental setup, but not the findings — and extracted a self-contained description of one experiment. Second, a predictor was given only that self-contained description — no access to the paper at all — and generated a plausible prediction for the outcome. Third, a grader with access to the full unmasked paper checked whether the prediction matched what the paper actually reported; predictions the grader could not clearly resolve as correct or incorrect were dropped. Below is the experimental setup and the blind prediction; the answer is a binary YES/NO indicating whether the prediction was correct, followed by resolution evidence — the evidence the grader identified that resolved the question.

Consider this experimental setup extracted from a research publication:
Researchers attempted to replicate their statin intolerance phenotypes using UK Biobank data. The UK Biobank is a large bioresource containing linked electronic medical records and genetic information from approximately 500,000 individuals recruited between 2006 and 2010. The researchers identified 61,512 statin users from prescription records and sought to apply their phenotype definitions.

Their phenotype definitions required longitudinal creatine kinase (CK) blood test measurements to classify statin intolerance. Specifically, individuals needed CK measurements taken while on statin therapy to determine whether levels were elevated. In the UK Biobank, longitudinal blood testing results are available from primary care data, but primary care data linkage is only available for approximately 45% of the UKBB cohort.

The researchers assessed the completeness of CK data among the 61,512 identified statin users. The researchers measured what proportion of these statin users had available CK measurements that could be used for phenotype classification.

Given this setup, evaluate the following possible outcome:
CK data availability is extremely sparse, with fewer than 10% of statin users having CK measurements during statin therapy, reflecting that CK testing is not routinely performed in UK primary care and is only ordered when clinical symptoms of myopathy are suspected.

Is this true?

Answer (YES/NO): NO